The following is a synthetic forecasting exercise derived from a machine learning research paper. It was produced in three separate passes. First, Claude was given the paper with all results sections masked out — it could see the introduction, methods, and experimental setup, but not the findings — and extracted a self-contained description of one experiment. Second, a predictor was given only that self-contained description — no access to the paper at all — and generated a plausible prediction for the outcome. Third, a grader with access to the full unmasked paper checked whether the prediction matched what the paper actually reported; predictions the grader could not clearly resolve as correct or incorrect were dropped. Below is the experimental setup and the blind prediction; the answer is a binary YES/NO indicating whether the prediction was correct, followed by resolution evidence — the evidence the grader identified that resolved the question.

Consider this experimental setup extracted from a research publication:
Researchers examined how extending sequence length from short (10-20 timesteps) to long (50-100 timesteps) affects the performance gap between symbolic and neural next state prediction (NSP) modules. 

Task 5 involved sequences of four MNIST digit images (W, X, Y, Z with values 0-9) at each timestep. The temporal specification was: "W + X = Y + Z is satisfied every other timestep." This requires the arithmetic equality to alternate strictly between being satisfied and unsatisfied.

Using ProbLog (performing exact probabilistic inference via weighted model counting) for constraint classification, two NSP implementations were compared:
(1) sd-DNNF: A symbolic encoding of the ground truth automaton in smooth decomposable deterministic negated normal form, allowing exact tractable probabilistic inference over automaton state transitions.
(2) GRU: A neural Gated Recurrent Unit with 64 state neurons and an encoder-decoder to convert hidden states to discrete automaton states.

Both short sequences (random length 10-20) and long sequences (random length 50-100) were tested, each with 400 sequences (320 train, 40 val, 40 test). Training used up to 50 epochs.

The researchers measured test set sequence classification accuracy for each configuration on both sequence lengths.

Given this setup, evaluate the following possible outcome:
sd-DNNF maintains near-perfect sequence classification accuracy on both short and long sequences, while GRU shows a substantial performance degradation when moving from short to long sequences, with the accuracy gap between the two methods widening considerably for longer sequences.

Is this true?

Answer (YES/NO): NO